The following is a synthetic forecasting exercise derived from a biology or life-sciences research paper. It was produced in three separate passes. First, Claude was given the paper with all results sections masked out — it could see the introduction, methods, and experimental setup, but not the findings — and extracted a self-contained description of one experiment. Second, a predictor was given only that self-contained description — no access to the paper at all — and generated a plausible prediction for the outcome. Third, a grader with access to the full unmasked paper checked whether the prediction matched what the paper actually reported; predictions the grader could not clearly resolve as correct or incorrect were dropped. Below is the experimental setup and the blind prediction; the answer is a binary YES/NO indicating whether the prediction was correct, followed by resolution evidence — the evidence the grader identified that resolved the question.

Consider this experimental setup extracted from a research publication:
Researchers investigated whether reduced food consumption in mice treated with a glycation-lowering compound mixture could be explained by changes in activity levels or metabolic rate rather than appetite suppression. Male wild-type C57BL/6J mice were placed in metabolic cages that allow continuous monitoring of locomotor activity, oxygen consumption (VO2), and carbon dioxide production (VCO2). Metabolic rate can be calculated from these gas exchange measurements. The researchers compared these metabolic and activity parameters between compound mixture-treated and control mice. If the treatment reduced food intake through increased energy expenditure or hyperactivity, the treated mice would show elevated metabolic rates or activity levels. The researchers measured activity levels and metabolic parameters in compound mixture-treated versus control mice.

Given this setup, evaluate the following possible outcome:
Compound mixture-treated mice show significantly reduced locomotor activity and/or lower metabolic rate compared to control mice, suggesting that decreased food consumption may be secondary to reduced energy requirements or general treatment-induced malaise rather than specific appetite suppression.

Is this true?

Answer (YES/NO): NO